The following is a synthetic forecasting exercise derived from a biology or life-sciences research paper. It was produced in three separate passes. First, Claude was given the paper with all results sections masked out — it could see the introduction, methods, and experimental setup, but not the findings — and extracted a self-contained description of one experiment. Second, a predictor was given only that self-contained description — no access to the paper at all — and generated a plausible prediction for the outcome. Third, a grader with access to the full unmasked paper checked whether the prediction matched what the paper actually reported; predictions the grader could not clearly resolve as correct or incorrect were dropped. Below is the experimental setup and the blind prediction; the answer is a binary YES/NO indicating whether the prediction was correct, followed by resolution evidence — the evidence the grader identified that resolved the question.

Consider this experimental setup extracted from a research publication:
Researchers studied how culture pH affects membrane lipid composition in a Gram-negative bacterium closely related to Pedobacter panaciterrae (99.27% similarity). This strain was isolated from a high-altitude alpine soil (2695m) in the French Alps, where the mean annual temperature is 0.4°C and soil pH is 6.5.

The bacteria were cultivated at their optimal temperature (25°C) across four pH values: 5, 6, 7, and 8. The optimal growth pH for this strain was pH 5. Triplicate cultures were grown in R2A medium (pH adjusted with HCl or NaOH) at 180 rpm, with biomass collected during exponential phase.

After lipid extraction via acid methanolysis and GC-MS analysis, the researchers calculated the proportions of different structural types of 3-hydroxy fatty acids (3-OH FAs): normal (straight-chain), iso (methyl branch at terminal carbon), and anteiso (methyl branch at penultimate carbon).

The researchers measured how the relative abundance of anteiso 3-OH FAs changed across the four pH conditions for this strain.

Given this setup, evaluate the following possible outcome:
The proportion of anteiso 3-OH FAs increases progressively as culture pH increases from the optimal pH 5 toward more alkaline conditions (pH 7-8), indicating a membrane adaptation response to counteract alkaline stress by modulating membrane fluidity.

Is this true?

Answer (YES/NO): NO